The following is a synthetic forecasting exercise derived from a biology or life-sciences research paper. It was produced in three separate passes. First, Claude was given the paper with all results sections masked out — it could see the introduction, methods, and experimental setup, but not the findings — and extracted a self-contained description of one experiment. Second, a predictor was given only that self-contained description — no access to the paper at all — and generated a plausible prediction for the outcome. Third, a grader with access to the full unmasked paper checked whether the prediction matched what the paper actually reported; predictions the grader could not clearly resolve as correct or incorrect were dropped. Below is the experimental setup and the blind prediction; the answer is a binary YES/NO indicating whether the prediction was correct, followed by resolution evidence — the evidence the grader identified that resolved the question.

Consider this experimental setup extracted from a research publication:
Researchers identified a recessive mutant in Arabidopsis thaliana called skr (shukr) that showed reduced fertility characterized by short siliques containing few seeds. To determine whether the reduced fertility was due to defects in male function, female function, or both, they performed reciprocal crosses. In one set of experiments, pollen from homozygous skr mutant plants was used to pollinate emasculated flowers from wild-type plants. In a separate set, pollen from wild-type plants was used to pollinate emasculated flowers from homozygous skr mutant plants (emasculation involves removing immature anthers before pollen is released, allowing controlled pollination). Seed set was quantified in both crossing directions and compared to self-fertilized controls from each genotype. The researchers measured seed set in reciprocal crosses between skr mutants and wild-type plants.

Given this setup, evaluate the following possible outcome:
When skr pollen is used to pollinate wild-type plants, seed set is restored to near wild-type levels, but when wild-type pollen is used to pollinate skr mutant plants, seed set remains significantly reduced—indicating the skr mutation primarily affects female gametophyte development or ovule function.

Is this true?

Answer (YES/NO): NO